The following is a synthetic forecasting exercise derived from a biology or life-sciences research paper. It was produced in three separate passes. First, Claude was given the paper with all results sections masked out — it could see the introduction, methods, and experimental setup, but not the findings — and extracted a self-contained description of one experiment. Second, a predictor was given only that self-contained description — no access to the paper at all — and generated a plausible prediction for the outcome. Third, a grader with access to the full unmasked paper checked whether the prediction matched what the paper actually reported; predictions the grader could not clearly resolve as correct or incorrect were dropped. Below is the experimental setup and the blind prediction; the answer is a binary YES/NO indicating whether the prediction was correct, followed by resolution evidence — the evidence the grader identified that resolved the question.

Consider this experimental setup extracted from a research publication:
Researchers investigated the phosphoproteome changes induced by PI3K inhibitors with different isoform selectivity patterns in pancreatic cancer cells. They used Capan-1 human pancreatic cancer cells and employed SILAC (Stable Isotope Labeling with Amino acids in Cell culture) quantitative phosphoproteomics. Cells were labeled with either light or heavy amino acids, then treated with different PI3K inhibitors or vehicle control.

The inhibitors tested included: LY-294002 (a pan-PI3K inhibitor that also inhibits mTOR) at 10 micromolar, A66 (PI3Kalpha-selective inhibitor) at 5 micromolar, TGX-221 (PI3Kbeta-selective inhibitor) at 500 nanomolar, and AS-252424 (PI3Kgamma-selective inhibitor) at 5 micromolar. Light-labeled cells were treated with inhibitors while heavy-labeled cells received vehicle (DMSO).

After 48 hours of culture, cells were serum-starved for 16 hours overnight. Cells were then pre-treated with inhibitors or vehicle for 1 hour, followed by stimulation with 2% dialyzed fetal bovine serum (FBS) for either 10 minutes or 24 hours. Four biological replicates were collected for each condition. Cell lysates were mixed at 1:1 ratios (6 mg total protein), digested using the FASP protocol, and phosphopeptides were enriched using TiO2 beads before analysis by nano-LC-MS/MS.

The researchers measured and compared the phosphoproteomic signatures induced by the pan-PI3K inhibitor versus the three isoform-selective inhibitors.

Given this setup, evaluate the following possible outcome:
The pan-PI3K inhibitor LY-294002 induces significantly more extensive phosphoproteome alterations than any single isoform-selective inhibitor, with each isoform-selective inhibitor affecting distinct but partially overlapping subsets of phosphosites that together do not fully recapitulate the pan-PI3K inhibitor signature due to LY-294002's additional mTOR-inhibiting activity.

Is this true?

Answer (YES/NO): NO